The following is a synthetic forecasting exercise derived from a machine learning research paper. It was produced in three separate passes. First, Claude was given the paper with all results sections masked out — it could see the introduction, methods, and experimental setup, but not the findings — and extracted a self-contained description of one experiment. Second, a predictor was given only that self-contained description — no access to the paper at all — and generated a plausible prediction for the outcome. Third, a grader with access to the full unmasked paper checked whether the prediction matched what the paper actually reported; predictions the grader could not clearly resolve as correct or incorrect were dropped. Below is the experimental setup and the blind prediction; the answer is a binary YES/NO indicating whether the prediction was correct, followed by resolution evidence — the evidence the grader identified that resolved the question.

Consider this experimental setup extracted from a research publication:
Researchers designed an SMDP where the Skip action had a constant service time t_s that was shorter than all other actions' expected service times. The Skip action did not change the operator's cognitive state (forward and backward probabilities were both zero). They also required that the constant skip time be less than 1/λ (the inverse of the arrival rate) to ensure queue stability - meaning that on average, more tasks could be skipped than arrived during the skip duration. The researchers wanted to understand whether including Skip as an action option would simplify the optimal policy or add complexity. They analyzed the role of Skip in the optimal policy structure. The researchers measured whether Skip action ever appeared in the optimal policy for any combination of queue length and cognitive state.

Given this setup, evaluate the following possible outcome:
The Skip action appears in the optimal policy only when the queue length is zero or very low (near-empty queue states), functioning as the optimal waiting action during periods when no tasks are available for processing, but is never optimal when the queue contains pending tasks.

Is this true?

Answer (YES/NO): NO